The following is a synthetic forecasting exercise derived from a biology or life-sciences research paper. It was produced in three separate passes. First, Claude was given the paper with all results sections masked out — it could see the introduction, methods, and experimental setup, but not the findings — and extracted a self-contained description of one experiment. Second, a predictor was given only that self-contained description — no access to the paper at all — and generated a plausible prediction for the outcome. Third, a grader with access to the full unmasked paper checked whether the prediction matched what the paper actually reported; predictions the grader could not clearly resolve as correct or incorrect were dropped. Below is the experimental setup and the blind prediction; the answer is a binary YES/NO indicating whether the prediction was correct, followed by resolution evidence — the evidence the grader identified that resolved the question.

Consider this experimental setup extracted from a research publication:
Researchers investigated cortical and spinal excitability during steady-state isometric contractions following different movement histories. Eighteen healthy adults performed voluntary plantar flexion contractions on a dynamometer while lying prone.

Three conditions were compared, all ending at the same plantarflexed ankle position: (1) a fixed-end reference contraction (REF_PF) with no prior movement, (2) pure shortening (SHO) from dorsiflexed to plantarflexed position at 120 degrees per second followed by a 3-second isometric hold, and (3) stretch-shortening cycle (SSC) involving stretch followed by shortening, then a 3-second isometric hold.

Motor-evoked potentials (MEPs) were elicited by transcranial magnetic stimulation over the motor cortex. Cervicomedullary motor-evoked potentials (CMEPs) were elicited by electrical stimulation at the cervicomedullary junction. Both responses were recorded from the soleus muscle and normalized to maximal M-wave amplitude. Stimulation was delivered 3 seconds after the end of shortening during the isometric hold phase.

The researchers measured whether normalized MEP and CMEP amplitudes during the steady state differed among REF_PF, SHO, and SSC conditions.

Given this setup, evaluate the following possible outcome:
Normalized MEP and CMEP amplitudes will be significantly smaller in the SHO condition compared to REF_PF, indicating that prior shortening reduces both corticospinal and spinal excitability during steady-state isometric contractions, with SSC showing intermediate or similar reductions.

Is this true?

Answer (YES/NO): NO